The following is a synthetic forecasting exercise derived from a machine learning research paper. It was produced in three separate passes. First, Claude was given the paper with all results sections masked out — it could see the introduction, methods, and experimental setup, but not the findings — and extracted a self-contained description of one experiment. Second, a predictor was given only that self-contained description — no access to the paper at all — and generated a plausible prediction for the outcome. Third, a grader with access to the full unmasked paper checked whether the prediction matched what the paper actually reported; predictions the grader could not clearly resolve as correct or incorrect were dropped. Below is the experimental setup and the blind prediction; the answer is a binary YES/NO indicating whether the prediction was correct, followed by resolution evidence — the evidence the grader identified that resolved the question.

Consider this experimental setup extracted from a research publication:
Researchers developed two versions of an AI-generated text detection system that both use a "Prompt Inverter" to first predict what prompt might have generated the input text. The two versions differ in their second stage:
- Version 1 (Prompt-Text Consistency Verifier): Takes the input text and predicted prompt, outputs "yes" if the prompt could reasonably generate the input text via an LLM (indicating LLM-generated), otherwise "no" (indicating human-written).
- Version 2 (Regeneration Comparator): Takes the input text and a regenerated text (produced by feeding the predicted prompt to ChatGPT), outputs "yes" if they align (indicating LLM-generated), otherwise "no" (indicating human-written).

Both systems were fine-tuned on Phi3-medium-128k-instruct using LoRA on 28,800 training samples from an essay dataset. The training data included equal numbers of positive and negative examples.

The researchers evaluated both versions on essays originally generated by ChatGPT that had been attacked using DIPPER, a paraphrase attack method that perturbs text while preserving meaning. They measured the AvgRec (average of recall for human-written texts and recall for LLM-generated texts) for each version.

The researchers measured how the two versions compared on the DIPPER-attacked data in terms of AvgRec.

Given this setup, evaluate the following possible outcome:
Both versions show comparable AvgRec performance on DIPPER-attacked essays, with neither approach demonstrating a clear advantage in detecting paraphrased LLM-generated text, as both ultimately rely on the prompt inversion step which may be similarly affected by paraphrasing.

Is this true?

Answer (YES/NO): NO